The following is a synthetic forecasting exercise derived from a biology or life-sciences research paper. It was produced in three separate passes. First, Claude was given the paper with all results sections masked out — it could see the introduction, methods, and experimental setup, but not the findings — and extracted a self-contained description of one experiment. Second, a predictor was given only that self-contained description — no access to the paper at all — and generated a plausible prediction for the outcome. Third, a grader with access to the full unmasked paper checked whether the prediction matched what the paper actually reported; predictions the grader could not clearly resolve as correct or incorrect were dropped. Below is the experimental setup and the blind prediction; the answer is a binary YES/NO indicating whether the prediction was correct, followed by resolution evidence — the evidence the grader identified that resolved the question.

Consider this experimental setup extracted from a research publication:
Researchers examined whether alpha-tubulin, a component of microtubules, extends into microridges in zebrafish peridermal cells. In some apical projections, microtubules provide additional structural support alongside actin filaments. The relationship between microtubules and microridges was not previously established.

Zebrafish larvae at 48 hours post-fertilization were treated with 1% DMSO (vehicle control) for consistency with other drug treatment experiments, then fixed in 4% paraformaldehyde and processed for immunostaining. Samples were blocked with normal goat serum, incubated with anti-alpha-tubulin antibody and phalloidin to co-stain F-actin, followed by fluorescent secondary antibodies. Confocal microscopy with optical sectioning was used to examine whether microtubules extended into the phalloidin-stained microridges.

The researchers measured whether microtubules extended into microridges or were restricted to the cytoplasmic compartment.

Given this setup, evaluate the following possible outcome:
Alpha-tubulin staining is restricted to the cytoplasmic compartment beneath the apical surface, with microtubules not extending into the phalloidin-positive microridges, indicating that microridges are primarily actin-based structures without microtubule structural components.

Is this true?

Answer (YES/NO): YES